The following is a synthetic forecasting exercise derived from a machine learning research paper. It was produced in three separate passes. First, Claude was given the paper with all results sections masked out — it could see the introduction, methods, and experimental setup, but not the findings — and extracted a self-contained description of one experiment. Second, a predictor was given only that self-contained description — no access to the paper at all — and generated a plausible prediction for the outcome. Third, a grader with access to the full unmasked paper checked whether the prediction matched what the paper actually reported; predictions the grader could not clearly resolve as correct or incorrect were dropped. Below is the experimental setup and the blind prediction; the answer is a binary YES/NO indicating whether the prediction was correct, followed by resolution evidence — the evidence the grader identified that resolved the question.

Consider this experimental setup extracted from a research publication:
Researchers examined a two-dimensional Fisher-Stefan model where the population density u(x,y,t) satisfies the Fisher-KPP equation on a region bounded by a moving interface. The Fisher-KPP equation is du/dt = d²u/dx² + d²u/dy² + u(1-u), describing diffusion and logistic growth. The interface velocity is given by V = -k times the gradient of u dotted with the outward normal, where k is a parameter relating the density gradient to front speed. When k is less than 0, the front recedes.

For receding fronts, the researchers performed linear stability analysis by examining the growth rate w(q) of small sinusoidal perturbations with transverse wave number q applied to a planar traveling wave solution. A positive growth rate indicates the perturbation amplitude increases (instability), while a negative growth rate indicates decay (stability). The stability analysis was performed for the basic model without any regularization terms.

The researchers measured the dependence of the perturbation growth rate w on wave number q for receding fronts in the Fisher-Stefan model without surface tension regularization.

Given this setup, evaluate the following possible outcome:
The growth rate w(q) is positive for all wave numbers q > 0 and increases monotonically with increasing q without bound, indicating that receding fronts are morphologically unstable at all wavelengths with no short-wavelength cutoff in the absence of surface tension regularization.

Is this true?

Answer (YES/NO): YES